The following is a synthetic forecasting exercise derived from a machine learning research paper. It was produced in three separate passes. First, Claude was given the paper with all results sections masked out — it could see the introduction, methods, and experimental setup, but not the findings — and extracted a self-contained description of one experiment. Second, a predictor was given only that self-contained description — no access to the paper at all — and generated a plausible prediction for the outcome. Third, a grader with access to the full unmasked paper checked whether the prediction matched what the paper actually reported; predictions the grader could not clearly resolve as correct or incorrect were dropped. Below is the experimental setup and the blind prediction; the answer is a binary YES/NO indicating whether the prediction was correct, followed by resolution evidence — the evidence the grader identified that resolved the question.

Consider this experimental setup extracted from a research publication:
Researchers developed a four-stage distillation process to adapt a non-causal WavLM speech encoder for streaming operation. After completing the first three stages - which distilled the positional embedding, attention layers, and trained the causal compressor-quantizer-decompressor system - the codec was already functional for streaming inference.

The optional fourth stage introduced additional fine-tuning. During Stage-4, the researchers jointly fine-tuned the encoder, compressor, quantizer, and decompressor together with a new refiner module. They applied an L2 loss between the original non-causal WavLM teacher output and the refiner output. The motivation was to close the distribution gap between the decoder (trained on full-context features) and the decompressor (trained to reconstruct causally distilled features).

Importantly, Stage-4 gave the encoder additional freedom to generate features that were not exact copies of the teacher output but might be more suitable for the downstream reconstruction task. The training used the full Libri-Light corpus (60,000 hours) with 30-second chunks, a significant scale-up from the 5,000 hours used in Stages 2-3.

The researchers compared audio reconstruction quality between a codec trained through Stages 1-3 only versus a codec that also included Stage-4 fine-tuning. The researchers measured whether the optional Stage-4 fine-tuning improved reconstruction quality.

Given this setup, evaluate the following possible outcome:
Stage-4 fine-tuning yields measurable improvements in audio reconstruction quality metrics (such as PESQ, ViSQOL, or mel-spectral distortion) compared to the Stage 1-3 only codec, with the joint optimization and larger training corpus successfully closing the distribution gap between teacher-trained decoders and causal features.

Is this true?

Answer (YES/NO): YES